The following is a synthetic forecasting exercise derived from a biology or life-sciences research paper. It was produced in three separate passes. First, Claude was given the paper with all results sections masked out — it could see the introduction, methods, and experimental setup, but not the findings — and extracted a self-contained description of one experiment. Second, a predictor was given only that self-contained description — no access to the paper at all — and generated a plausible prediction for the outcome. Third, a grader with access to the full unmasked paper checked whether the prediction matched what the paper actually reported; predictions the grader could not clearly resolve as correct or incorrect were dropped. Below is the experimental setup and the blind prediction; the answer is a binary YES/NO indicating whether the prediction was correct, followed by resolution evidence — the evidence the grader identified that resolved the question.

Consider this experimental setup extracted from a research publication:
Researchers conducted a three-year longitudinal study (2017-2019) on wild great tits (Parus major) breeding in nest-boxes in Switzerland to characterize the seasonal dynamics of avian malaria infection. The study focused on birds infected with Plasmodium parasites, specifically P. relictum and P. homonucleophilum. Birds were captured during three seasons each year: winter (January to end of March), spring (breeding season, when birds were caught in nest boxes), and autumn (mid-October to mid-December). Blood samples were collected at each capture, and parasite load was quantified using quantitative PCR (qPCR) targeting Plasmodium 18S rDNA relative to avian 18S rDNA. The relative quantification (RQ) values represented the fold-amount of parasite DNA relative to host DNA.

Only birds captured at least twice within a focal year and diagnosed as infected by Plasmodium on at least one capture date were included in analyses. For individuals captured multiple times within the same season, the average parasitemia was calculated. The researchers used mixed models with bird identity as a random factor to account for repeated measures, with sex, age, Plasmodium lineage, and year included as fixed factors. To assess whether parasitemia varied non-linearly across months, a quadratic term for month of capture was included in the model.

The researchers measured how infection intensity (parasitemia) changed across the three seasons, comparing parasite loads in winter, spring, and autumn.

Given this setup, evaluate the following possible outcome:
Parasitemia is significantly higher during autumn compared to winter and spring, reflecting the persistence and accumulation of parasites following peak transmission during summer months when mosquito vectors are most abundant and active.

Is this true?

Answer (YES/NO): NO